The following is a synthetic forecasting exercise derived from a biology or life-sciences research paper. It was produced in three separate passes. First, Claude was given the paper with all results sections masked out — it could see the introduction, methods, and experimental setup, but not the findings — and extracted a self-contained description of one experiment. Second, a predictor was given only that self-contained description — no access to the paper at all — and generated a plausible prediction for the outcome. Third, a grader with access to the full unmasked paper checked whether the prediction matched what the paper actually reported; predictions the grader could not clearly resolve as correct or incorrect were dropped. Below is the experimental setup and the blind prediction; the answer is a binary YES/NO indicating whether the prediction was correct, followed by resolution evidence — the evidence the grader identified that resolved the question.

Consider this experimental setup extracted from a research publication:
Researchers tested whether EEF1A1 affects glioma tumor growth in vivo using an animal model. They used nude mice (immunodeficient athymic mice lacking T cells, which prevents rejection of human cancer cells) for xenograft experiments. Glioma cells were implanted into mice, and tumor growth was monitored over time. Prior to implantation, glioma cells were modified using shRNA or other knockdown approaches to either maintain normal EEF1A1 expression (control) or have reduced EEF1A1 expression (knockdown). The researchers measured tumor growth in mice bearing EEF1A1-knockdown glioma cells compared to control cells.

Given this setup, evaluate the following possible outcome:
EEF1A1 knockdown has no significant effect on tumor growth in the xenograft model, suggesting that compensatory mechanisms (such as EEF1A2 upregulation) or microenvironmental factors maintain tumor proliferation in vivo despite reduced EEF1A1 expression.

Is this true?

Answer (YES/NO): NO